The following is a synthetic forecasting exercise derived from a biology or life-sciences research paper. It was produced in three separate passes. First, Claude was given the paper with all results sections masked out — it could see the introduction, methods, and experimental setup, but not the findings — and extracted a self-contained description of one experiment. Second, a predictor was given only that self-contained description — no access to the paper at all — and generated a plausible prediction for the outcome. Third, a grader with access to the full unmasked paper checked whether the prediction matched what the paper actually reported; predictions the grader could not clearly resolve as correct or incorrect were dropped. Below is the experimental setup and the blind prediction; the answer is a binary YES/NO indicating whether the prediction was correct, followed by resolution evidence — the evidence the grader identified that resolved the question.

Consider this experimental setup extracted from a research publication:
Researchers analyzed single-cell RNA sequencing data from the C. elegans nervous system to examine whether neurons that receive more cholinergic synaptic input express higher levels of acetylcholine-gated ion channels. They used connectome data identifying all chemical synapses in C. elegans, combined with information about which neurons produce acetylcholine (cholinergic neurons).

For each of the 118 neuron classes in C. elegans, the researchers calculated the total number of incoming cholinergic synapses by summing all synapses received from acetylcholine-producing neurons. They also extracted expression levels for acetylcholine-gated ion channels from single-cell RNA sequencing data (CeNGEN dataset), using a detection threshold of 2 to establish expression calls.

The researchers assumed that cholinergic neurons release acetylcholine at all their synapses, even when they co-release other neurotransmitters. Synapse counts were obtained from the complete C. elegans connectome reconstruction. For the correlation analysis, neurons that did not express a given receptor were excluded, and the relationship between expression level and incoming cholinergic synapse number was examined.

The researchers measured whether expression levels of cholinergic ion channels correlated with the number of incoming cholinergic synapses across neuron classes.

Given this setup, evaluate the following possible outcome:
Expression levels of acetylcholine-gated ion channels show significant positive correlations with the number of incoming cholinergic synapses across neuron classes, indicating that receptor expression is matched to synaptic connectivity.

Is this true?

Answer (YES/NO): NO